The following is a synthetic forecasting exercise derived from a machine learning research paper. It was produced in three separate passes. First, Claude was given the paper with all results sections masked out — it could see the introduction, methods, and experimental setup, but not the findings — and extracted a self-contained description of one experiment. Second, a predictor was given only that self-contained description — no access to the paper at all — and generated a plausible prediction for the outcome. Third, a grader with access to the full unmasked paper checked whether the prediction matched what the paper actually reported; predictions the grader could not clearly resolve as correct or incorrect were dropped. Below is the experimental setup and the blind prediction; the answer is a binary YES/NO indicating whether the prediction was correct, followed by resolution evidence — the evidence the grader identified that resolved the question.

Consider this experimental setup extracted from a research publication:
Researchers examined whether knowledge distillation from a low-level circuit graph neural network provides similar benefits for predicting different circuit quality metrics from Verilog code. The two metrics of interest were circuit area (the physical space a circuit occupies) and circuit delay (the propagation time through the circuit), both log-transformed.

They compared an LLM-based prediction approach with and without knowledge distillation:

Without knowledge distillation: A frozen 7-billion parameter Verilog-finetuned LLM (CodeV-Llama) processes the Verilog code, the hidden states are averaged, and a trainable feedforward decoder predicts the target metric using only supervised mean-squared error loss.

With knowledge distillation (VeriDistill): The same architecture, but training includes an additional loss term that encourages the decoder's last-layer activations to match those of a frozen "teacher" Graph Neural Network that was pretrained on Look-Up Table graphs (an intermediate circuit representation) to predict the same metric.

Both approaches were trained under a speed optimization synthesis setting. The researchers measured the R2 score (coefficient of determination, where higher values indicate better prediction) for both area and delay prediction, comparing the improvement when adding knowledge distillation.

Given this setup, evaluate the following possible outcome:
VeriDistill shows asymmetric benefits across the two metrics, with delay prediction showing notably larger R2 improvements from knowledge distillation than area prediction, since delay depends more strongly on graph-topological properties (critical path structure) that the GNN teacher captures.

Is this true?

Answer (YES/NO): NO